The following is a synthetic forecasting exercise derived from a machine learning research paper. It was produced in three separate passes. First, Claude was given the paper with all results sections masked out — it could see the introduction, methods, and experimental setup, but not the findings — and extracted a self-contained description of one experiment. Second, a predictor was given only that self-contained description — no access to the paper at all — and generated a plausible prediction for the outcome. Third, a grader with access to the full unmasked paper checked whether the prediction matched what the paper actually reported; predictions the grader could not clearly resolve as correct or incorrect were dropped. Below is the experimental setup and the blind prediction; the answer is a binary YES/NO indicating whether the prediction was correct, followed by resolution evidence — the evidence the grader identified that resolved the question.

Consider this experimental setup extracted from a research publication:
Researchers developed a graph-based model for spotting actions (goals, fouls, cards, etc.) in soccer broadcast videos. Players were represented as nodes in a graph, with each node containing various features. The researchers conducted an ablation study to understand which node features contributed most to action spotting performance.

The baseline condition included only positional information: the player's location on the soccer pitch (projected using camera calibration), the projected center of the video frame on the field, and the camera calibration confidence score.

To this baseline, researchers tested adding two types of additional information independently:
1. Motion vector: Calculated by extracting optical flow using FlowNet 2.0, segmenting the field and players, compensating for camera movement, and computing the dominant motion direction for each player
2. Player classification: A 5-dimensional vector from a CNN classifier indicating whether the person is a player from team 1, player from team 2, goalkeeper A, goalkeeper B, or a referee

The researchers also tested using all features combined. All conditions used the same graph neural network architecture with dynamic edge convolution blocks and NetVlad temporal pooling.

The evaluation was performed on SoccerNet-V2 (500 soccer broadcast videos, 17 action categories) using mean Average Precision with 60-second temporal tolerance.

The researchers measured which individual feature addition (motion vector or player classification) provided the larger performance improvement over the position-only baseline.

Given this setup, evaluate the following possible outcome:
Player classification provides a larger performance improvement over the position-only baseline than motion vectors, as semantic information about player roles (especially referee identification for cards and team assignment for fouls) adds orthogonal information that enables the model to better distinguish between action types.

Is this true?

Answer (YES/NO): YES